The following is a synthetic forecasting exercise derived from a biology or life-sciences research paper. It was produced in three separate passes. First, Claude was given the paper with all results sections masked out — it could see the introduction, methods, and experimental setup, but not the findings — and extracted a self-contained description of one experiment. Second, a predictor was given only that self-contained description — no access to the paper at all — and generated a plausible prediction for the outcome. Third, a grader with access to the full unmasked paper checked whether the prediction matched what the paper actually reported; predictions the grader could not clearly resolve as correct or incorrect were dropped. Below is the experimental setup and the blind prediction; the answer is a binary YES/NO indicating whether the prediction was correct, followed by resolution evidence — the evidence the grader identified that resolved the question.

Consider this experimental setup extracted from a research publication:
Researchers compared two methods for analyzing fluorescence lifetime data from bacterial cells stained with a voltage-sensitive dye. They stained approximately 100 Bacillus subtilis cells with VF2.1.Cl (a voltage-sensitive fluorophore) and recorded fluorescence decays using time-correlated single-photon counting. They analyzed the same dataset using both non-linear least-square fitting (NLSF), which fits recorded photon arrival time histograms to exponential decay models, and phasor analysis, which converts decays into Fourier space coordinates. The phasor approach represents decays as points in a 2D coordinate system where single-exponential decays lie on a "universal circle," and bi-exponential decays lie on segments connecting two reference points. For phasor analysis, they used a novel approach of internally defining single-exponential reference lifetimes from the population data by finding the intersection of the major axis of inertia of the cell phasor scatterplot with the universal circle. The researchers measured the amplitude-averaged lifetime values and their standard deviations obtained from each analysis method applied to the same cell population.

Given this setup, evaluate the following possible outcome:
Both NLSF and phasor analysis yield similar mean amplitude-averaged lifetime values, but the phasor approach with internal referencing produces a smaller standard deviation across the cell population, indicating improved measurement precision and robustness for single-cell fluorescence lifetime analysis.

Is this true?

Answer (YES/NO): YES